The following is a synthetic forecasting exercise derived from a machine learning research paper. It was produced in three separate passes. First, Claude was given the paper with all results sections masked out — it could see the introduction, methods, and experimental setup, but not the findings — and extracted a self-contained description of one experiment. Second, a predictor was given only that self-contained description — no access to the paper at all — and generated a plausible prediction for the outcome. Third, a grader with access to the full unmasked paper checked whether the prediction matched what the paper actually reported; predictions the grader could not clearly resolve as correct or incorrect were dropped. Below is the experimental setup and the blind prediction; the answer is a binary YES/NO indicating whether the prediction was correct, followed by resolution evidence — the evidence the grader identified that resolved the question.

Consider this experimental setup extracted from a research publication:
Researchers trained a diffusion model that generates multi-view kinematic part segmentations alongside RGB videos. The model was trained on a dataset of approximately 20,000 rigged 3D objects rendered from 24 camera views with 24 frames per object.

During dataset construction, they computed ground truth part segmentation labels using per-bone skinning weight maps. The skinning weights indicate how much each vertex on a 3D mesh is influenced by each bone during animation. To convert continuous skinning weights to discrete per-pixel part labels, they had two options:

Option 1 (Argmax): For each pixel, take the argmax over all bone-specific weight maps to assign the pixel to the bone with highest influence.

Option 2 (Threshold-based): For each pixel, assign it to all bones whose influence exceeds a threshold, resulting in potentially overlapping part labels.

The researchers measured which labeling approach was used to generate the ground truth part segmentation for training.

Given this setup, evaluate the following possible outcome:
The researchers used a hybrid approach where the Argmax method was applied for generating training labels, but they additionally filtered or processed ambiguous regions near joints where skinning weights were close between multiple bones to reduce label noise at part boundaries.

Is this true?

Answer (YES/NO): NO